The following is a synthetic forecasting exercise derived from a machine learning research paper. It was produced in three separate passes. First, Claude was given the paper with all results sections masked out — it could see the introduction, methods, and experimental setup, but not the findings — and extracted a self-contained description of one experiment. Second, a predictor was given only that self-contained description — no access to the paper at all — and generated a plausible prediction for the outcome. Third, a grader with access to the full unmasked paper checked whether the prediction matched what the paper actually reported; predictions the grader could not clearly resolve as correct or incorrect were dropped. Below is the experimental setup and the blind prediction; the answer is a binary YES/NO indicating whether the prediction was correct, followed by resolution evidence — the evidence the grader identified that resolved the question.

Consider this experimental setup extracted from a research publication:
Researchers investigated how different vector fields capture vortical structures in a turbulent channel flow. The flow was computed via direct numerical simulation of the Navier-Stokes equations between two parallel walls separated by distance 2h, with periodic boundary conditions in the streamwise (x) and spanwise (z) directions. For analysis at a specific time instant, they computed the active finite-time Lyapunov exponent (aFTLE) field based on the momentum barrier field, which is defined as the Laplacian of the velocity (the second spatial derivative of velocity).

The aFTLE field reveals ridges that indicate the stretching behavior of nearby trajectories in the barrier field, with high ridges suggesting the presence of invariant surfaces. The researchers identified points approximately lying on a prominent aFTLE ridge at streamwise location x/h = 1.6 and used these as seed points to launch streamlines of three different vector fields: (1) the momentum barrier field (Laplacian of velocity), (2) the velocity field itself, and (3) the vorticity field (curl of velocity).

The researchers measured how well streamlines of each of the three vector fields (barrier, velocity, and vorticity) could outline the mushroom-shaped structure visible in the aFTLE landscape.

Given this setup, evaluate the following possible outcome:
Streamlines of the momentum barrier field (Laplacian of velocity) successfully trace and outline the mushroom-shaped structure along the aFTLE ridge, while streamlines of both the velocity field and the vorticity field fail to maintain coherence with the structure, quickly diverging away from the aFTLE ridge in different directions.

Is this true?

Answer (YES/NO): NO